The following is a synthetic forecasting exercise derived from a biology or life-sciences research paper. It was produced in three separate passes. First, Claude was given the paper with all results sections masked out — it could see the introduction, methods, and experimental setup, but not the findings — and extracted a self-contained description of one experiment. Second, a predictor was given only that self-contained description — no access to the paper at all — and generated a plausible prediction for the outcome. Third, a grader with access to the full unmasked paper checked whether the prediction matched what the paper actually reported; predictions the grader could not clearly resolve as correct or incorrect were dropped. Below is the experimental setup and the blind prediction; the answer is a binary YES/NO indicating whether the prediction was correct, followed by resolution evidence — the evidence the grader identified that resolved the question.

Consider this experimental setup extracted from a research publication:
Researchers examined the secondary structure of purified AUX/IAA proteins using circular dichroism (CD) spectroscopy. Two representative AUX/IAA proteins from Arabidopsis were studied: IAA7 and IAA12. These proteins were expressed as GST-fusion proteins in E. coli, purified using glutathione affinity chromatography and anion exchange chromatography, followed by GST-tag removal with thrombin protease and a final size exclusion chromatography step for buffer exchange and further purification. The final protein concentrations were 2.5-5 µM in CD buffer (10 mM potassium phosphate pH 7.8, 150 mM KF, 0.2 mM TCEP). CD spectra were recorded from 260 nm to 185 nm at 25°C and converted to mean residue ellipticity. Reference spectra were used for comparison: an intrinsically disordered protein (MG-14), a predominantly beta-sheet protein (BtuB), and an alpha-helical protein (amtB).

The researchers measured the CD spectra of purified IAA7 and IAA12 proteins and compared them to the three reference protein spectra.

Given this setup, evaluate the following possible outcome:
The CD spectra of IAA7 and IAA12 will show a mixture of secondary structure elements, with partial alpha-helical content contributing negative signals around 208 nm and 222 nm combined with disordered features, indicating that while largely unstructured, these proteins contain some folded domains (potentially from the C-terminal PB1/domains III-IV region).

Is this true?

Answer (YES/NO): NO